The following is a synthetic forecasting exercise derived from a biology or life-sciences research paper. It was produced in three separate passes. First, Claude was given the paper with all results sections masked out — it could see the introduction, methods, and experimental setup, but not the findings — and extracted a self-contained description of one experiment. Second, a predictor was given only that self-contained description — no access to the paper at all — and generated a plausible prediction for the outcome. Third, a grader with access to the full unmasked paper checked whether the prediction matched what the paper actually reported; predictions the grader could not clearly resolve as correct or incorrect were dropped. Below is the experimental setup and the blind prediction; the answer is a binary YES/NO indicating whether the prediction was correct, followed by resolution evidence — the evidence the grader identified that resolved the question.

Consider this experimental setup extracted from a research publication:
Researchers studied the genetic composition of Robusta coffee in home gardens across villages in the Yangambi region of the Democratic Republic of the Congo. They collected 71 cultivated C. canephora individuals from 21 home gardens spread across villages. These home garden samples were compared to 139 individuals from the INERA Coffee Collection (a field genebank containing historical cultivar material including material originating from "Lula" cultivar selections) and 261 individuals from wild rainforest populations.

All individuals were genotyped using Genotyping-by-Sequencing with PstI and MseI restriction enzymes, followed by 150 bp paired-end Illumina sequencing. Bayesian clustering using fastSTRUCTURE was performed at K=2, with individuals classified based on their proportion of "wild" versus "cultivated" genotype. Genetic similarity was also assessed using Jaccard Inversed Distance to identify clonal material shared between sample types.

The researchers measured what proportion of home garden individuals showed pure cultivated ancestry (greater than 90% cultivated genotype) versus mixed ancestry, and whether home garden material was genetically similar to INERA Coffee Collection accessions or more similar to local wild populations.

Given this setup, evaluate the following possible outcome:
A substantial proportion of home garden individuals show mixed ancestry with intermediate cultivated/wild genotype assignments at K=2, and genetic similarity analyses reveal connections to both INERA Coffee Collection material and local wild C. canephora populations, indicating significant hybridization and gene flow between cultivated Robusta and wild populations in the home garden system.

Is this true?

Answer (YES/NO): NO